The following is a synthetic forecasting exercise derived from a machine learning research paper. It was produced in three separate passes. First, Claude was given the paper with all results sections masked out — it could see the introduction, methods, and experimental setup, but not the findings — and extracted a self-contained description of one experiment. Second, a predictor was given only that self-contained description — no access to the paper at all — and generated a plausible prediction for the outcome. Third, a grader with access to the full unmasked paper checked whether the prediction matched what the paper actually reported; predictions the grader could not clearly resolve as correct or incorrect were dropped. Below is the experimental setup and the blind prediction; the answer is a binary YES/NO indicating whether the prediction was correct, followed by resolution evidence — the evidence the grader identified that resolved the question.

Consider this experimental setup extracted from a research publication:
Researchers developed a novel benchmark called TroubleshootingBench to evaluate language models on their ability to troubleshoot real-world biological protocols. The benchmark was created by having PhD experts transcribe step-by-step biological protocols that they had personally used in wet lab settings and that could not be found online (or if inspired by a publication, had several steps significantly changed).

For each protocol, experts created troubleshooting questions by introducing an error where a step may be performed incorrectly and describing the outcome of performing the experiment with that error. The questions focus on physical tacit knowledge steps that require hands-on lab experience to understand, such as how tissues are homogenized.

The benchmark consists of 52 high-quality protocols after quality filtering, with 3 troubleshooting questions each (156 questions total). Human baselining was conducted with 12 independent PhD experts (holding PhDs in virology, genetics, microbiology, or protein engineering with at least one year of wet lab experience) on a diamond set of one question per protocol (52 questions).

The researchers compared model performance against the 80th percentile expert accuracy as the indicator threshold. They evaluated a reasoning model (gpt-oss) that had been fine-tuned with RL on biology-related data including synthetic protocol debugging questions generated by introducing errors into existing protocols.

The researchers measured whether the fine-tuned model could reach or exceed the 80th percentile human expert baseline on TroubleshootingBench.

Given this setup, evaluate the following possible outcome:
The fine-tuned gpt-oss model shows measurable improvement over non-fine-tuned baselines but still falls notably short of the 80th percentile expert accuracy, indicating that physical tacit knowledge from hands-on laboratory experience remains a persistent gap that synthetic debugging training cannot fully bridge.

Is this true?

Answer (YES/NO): NO